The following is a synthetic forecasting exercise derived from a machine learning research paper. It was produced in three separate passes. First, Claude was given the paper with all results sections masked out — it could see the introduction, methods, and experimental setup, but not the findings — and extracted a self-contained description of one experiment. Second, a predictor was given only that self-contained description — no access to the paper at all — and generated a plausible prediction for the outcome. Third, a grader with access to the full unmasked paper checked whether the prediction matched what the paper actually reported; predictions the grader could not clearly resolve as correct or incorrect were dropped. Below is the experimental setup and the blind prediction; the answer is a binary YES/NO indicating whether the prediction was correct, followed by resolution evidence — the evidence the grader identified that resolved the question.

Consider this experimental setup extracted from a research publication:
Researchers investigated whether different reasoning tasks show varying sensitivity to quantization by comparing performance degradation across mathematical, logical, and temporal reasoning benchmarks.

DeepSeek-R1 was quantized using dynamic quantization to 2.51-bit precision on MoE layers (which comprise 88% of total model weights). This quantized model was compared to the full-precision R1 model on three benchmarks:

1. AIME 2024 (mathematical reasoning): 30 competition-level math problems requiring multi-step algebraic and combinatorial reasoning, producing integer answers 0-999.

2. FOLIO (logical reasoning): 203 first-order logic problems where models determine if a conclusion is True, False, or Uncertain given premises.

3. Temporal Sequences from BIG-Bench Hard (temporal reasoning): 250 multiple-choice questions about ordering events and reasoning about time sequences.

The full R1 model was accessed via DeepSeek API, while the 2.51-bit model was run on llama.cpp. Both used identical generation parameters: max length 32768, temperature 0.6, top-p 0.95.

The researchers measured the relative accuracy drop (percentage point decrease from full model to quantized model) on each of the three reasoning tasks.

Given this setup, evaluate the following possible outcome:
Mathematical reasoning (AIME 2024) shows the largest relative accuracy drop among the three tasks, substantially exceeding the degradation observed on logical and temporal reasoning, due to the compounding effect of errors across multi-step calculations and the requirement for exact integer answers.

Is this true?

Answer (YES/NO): NO